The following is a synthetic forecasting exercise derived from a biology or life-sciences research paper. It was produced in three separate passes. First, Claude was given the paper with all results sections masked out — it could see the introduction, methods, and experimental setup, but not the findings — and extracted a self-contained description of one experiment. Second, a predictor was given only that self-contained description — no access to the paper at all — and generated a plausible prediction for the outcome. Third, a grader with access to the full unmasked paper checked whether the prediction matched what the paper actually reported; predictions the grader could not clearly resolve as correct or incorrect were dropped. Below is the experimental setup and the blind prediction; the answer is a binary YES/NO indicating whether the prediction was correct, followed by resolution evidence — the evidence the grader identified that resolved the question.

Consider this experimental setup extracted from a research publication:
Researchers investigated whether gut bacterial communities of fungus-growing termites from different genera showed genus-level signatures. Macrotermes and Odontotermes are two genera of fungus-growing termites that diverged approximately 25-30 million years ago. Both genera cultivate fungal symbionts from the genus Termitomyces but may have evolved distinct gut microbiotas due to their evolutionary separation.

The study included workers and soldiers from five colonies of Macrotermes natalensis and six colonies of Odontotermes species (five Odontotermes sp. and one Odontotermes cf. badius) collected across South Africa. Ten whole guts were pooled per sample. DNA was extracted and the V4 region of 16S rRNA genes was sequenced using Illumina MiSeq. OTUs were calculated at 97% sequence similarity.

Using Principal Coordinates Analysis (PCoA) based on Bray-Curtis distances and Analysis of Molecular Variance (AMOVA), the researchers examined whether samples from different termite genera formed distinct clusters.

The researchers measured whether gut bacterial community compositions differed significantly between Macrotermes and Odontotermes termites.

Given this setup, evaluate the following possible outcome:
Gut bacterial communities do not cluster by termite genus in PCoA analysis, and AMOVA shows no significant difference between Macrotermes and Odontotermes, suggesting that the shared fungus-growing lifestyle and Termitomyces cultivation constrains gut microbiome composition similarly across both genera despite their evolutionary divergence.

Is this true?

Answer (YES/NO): NO